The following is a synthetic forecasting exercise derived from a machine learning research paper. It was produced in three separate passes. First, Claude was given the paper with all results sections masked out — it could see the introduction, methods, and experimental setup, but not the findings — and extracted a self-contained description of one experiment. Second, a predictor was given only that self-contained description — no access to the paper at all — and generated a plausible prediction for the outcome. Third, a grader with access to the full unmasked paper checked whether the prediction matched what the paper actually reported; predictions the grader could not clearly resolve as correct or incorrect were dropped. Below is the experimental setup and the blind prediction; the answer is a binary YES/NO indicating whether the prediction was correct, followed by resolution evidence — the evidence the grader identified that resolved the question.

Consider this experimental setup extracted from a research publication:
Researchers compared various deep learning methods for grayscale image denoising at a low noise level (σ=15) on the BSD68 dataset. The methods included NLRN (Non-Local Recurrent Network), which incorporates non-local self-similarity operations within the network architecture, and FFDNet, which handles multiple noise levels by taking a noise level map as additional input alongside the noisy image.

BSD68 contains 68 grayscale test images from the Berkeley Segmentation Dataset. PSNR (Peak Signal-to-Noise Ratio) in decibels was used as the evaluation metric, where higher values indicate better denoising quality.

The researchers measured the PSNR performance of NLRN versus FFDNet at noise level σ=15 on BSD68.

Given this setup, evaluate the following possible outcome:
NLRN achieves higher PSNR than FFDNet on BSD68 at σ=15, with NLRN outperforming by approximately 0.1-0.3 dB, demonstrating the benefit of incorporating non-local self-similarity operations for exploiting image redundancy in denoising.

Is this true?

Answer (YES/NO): YES